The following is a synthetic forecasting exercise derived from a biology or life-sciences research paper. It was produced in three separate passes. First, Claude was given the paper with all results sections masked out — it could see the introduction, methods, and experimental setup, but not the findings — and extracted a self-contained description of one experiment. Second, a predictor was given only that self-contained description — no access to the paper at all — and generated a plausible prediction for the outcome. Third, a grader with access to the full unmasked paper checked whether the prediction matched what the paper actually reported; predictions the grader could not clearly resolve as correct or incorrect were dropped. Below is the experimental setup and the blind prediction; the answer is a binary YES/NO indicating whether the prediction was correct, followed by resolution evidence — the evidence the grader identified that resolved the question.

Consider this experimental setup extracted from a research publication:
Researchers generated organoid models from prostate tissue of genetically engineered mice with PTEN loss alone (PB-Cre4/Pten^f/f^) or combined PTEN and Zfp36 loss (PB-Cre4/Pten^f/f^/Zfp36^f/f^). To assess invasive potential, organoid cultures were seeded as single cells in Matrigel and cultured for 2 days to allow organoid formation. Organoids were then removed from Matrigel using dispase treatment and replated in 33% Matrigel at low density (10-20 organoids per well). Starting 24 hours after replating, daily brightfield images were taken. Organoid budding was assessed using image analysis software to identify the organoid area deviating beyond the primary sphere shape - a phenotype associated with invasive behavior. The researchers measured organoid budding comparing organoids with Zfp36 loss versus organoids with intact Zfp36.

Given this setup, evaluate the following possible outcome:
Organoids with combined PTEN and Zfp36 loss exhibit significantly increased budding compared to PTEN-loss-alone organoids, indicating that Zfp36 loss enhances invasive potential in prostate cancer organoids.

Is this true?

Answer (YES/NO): YES